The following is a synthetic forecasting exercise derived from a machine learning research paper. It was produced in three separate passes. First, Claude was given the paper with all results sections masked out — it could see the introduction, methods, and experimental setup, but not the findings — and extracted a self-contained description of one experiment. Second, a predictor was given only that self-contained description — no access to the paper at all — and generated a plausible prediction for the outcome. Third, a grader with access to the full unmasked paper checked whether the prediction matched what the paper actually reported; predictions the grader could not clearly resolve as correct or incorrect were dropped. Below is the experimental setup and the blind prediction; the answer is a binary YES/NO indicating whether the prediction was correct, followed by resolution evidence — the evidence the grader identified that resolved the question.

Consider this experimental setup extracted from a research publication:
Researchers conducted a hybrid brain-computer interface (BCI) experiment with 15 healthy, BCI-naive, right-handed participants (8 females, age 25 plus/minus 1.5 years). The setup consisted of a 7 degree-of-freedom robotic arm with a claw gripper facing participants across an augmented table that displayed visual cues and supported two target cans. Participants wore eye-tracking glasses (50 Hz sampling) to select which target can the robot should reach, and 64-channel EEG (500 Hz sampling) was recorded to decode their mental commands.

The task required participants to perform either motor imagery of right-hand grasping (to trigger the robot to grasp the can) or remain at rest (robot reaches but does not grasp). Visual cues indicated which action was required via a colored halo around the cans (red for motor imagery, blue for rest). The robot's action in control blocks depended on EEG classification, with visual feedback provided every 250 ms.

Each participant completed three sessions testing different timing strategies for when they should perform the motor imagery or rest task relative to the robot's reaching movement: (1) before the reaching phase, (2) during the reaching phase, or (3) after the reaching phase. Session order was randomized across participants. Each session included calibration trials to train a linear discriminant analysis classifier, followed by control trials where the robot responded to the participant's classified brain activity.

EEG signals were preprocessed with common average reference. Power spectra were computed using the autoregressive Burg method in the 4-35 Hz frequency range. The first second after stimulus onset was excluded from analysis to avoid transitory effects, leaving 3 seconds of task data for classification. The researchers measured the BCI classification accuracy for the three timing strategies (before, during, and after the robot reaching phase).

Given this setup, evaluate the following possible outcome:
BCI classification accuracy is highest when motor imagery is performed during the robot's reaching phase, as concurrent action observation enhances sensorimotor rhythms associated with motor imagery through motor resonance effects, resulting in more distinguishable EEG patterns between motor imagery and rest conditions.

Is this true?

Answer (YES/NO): NO